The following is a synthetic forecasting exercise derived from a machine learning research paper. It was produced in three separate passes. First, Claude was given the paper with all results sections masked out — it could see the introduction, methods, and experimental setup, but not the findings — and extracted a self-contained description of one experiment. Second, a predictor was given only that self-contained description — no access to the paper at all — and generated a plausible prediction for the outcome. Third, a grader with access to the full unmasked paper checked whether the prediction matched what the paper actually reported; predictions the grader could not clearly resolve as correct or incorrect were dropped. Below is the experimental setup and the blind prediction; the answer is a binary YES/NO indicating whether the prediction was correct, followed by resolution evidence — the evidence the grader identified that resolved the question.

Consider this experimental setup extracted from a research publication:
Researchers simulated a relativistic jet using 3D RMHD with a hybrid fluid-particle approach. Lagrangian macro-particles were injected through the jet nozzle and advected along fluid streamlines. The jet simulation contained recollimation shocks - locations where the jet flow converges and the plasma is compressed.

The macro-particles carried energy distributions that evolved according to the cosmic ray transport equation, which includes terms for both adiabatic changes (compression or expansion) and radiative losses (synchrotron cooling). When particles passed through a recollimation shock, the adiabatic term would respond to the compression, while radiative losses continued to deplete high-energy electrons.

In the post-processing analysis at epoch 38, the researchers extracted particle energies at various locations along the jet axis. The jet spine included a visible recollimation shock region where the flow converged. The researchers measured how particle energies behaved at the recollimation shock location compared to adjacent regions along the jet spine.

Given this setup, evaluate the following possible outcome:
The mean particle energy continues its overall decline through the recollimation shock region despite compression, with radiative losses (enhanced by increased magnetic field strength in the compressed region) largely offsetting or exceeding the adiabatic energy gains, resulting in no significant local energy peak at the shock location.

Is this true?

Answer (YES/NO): NO